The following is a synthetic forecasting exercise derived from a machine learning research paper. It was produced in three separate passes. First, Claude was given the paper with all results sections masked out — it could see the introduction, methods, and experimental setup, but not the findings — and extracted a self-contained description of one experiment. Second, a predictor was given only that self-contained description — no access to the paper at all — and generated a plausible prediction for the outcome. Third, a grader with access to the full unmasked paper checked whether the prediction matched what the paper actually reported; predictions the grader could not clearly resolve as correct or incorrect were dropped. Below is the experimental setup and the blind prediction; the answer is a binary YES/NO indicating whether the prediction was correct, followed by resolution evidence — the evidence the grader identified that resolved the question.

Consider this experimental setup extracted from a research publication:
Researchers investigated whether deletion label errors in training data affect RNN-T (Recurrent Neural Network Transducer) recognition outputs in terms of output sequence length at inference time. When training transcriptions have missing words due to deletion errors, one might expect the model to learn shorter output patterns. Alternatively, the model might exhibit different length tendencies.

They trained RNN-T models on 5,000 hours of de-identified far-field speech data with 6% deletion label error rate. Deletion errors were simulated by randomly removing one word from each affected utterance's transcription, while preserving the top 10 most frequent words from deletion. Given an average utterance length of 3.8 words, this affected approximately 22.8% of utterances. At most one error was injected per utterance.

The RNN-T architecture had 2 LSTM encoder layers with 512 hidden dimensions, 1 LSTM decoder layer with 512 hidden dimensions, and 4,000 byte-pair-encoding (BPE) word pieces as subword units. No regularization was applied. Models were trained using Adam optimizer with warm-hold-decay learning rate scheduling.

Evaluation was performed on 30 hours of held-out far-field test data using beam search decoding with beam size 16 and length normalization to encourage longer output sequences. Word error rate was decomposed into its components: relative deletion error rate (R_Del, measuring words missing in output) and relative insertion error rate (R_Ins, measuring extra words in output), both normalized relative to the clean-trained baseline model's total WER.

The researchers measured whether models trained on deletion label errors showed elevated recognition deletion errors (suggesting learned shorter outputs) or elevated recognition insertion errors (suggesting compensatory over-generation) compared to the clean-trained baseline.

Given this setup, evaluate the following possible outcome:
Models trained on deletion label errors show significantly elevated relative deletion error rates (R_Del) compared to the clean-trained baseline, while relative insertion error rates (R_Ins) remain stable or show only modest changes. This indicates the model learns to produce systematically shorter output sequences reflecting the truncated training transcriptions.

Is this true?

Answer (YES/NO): NO